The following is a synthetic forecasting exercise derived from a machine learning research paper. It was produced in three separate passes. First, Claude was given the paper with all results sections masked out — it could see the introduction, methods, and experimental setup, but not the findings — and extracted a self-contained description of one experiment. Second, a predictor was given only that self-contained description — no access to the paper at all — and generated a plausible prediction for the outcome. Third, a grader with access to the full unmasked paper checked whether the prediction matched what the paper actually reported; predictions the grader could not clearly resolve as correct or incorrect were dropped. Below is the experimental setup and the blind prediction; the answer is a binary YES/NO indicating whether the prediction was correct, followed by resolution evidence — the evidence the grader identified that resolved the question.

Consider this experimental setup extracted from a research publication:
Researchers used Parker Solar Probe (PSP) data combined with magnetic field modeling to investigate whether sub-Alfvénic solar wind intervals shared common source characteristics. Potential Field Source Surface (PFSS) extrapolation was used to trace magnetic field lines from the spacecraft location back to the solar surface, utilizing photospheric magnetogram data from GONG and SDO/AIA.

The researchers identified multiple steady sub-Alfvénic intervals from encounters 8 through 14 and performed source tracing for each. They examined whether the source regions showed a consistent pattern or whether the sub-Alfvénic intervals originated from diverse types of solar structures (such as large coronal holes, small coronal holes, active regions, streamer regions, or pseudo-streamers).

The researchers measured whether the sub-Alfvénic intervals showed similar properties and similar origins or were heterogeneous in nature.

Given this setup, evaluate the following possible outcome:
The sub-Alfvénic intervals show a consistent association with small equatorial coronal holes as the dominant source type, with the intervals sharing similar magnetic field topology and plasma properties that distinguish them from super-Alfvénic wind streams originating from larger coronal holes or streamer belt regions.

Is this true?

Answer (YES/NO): NO